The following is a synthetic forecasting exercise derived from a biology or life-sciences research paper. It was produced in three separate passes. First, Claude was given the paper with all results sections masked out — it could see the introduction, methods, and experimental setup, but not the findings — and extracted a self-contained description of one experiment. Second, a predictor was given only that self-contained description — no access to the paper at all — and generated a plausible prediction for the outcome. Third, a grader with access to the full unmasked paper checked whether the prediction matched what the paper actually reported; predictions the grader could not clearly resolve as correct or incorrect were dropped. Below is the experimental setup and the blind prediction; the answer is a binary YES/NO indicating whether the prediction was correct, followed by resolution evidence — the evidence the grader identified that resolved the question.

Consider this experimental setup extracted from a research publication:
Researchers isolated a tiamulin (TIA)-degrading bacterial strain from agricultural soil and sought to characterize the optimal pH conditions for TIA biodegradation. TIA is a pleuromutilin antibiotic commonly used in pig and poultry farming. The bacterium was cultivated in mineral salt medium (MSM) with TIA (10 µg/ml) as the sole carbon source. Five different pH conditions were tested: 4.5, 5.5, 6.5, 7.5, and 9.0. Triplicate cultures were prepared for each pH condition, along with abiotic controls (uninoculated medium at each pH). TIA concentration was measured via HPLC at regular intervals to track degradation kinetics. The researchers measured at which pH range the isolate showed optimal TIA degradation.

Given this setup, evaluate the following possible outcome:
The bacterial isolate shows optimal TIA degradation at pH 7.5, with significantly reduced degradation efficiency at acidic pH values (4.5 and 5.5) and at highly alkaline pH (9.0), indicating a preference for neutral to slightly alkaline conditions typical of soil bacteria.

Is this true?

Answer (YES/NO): NO